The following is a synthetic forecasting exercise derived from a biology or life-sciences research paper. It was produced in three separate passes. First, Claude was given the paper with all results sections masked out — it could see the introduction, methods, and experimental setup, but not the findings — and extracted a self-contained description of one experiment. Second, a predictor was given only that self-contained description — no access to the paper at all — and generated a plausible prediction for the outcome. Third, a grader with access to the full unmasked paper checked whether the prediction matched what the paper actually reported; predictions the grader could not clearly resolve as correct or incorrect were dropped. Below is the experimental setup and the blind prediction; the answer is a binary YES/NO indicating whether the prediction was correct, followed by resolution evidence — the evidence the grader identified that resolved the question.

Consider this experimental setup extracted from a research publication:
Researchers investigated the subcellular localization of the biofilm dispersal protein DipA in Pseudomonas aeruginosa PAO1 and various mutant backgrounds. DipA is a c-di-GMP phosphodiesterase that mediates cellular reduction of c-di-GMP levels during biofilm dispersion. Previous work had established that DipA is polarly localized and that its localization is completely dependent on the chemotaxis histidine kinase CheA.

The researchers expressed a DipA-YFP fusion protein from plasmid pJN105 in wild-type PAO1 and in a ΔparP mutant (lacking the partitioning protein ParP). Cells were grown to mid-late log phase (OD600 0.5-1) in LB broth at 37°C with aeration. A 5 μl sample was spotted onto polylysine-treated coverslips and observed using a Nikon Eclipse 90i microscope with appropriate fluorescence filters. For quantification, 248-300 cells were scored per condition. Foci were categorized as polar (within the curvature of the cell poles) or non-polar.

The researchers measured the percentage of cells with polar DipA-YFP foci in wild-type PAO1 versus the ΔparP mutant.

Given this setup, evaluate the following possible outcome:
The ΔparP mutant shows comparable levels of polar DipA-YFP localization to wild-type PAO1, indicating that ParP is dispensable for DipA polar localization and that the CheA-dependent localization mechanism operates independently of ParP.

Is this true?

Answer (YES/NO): NO